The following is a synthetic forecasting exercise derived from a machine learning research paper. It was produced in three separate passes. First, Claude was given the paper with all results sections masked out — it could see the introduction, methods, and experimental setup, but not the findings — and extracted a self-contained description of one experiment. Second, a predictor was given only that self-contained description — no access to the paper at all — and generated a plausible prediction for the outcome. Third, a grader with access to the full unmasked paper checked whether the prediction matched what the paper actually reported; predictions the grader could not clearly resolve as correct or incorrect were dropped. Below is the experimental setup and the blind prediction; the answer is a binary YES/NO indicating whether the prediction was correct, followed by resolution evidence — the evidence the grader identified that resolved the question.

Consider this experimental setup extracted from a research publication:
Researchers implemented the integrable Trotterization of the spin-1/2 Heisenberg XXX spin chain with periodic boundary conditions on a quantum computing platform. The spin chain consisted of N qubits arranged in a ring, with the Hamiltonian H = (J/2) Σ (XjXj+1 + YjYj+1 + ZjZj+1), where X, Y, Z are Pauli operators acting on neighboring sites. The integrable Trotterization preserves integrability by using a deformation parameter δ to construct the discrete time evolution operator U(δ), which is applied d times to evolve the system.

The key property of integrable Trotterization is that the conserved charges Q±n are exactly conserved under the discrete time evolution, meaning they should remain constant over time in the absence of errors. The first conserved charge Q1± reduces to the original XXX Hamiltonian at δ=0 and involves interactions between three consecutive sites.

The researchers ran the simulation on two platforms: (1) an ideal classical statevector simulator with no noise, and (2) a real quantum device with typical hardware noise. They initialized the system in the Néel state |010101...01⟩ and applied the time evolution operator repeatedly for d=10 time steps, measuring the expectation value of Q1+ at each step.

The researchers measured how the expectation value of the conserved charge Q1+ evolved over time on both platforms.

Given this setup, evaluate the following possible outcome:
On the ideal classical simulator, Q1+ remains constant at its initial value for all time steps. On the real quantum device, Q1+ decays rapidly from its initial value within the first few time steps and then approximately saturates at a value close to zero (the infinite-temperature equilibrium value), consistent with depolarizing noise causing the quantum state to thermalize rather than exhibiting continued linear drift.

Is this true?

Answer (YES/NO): YES